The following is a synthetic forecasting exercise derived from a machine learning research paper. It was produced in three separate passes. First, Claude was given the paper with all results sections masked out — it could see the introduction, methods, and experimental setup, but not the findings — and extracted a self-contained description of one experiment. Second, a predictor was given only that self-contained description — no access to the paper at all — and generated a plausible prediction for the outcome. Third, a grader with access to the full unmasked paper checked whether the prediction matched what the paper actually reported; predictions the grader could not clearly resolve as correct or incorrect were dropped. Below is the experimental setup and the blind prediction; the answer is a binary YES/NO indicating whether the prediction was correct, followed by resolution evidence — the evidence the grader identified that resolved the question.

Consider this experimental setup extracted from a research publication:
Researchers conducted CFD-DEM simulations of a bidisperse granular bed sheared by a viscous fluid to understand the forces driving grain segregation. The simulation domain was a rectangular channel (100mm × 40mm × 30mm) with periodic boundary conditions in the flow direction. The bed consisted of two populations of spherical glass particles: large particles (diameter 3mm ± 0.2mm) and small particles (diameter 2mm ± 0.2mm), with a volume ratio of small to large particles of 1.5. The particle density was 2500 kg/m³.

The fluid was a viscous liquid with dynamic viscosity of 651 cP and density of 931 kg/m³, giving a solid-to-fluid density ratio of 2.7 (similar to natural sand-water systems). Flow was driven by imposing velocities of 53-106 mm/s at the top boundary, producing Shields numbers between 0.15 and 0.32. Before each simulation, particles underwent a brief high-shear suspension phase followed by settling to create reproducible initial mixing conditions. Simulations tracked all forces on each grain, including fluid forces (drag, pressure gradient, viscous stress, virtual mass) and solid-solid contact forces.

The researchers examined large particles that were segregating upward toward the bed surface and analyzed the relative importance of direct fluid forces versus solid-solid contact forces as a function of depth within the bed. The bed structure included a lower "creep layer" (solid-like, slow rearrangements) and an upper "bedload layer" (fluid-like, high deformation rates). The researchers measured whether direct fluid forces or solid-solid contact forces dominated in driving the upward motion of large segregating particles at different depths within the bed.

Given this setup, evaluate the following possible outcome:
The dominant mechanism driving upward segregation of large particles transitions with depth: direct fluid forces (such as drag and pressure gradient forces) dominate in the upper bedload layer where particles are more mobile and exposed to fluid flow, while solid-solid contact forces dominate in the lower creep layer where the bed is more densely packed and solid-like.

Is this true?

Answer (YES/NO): YES